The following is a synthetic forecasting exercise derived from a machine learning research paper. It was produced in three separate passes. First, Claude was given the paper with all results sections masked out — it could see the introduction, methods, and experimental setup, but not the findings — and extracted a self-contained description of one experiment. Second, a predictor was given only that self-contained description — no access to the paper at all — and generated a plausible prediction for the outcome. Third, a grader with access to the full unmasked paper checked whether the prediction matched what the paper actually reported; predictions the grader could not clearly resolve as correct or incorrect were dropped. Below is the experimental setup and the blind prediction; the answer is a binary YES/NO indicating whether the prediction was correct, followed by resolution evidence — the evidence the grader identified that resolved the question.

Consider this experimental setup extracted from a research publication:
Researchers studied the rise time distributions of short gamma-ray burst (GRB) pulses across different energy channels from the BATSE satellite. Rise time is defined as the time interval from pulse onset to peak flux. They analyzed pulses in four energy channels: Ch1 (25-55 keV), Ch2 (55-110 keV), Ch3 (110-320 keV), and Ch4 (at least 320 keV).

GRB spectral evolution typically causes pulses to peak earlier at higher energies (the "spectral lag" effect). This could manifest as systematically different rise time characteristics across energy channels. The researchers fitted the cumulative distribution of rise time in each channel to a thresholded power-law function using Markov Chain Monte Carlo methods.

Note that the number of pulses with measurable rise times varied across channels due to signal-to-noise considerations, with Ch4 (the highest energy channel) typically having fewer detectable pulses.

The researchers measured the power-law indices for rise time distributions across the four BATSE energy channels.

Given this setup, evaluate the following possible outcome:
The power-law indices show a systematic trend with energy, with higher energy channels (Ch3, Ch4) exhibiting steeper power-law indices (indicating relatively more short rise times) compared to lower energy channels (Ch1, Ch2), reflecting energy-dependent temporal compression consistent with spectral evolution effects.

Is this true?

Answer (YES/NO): NO